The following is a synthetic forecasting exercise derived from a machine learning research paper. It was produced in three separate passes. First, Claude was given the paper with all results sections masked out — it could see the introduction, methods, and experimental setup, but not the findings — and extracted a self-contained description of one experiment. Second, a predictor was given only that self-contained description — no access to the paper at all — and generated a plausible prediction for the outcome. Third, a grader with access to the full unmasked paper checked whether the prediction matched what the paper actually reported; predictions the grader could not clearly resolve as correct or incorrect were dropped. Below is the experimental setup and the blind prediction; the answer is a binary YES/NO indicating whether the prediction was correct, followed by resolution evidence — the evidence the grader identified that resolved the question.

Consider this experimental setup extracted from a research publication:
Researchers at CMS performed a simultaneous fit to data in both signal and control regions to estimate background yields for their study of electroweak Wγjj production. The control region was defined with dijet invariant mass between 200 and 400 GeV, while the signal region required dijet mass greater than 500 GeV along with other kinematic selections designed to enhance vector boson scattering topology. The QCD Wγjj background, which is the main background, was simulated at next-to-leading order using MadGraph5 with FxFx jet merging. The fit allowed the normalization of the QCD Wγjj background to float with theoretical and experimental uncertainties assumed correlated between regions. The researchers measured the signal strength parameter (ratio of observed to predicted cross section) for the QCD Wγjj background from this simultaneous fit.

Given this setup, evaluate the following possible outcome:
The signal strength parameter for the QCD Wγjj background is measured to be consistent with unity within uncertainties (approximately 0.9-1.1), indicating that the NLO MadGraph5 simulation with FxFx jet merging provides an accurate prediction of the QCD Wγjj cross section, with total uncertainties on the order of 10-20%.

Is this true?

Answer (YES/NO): NO